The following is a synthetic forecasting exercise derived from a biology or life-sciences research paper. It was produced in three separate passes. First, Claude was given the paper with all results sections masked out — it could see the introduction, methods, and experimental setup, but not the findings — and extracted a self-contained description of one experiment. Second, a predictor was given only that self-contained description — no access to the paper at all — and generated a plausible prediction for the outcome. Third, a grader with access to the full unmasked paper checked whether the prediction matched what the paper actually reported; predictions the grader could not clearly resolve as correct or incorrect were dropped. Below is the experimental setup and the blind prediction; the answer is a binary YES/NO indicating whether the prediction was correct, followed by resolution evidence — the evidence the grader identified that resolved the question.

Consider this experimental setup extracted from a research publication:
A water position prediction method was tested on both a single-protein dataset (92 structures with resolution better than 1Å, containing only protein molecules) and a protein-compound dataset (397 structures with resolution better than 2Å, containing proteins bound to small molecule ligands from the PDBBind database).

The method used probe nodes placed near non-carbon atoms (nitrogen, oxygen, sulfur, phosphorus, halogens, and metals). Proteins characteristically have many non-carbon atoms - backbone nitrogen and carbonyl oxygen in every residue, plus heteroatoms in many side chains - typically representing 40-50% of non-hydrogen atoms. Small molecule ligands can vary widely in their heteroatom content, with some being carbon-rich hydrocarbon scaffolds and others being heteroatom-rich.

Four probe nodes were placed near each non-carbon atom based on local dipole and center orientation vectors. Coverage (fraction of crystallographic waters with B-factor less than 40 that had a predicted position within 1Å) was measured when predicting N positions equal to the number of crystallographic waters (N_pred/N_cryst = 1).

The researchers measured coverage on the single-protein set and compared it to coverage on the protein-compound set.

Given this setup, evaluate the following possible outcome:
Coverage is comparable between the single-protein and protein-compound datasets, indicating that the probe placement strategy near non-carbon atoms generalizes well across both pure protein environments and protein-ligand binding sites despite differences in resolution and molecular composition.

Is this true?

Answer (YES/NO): NO